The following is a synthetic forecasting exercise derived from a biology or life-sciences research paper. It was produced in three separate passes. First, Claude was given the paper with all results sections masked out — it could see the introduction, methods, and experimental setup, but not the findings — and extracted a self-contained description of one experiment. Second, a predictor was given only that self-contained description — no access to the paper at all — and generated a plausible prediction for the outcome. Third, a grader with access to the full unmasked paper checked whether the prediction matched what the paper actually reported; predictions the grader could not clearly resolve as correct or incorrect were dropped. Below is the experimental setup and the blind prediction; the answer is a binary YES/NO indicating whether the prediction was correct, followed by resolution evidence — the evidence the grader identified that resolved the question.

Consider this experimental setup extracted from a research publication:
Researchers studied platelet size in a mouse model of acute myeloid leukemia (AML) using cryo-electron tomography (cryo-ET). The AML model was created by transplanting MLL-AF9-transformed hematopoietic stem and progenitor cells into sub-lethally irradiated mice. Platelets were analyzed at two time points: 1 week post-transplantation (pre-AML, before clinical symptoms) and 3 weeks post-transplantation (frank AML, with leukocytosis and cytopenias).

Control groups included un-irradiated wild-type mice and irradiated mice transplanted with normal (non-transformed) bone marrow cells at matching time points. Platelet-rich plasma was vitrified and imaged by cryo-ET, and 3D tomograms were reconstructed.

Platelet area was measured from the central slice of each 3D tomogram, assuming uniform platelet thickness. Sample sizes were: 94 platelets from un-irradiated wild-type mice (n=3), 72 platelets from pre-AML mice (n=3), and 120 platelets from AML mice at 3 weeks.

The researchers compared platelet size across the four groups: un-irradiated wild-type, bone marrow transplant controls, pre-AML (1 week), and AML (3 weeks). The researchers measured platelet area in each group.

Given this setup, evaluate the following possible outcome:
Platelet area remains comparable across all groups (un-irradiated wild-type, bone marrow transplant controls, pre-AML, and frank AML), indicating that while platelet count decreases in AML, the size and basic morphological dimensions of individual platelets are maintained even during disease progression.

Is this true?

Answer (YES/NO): NO